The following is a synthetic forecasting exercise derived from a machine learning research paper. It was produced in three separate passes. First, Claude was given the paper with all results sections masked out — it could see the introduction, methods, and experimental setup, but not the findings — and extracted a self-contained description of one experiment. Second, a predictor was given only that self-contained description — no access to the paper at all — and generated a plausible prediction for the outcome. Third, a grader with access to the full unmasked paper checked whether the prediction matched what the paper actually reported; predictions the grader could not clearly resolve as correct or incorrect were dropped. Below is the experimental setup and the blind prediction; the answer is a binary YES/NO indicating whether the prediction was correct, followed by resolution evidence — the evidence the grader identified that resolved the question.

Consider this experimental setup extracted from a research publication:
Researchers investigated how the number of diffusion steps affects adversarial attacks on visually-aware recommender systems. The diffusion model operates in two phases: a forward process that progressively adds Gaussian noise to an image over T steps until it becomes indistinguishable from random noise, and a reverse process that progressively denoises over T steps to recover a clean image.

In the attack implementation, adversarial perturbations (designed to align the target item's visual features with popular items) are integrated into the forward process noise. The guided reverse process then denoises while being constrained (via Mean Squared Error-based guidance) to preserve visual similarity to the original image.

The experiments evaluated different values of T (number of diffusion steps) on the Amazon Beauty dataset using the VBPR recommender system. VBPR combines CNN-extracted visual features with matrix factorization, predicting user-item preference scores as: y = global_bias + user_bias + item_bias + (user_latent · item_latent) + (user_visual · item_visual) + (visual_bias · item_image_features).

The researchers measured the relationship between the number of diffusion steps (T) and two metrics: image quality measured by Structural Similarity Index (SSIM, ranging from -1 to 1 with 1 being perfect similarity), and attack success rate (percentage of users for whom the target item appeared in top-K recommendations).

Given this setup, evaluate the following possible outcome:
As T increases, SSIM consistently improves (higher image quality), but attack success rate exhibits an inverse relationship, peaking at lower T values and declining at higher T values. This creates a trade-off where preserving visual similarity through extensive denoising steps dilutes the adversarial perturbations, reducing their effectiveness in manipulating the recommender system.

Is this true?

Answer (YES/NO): NO